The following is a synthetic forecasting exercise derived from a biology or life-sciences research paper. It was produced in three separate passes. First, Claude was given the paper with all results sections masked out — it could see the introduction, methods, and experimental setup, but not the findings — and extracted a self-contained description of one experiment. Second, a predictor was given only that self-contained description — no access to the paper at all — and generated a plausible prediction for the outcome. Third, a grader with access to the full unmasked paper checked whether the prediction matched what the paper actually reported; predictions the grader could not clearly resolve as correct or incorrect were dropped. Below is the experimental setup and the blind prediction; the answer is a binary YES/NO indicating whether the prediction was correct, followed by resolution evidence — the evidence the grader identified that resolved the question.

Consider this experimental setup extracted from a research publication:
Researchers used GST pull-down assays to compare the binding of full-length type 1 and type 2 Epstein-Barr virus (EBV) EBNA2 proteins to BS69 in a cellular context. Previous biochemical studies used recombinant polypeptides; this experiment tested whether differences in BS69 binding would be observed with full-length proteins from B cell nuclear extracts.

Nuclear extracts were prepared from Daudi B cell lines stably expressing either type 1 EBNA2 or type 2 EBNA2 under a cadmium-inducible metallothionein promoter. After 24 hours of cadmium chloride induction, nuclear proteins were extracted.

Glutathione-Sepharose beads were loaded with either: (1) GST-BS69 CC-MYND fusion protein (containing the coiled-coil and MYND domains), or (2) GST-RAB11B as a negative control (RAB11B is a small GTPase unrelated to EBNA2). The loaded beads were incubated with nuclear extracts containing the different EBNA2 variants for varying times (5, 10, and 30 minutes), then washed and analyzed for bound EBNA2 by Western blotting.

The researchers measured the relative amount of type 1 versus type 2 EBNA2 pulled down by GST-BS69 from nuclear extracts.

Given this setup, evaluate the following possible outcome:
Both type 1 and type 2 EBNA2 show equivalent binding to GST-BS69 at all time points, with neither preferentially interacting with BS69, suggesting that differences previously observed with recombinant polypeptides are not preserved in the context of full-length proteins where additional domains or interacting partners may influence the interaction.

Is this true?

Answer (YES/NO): NO